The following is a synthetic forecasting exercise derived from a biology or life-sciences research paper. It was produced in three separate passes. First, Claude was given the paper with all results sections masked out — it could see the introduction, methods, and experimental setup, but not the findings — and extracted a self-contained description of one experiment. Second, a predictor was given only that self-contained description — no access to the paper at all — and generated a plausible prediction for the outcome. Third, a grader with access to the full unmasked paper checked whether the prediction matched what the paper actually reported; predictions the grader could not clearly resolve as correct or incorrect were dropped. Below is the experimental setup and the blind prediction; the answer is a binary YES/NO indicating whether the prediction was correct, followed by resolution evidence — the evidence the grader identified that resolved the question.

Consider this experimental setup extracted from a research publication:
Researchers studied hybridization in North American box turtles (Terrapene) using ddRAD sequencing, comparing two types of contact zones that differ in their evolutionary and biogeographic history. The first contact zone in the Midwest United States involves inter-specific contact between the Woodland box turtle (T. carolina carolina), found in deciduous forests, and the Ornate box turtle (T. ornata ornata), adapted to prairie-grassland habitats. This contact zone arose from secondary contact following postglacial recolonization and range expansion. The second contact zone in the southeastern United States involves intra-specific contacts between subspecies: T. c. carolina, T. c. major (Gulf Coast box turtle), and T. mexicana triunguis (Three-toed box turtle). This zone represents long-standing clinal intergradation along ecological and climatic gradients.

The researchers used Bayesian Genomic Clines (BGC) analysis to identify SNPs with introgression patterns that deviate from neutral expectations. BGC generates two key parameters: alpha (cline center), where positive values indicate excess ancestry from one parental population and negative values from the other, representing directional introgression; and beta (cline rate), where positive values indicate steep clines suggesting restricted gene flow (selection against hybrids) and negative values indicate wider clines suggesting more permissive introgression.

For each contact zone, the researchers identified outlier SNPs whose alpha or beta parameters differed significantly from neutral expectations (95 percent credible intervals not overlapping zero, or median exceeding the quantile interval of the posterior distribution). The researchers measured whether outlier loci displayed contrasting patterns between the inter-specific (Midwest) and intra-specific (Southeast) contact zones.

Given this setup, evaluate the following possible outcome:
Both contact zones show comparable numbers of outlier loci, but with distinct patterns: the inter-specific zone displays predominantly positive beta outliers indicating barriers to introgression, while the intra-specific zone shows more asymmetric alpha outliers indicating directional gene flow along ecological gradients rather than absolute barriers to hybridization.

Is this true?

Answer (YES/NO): NO